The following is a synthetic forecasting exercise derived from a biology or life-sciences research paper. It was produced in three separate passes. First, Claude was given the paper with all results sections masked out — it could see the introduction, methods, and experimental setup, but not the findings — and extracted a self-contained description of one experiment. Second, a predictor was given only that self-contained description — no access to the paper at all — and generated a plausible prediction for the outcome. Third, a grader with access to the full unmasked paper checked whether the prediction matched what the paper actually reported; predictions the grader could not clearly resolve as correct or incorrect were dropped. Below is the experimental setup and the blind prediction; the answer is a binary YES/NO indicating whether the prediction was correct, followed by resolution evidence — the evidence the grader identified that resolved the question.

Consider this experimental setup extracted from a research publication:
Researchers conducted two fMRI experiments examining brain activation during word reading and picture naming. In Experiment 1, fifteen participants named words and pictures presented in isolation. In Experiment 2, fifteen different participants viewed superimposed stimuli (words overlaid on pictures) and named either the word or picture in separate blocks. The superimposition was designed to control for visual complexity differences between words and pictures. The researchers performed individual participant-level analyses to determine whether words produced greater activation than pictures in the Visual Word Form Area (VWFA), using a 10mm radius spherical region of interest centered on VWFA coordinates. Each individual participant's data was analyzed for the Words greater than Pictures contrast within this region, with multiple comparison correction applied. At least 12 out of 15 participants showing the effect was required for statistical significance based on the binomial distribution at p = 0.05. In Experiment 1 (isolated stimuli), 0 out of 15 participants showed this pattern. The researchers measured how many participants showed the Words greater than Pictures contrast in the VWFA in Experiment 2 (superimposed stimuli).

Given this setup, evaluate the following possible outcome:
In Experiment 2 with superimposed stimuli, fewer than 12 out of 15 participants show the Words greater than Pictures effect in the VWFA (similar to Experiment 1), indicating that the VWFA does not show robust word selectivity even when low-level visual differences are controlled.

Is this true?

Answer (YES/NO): YES